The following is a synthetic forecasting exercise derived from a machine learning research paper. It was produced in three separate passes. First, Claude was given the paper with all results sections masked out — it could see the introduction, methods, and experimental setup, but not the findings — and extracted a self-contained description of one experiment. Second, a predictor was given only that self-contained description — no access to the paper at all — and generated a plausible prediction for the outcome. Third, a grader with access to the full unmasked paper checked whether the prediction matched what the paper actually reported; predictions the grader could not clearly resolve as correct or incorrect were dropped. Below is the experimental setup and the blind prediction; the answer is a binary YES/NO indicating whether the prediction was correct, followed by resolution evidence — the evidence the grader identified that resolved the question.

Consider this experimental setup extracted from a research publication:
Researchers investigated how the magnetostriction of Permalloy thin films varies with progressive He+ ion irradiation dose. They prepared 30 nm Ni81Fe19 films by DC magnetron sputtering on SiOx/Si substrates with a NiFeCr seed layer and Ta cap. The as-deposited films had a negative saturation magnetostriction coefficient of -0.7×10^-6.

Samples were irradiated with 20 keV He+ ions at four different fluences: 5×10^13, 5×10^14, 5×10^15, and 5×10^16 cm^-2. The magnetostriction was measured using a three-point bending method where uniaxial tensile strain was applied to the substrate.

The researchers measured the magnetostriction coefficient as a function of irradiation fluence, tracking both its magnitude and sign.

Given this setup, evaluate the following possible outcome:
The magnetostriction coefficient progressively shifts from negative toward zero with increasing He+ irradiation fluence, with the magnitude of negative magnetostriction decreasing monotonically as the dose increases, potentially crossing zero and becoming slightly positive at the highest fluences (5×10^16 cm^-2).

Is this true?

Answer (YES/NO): YES